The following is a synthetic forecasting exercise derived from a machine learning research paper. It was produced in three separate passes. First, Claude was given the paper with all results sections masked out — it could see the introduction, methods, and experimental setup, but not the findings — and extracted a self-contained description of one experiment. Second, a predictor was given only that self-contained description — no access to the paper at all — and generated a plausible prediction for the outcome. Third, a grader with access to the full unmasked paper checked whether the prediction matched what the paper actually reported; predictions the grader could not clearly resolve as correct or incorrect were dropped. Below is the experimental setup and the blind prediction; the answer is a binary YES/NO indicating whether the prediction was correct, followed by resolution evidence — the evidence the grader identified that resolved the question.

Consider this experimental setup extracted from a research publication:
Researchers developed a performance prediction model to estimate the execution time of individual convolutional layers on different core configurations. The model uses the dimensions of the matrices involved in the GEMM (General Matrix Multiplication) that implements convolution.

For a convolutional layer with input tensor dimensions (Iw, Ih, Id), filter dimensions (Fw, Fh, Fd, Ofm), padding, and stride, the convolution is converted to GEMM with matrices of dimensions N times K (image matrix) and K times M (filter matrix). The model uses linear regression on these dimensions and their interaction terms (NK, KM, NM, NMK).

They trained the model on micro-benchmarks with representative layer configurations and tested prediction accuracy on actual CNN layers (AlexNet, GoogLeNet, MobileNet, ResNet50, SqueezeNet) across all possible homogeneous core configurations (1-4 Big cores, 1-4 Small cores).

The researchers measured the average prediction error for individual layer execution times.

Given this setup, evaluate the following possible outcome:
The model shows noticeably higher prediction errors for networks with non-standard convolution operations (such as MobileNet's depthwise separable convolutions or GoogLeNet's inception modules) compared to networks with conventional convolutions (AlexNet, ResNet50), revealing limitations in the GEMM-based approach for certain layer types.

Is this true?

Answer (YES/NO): NO